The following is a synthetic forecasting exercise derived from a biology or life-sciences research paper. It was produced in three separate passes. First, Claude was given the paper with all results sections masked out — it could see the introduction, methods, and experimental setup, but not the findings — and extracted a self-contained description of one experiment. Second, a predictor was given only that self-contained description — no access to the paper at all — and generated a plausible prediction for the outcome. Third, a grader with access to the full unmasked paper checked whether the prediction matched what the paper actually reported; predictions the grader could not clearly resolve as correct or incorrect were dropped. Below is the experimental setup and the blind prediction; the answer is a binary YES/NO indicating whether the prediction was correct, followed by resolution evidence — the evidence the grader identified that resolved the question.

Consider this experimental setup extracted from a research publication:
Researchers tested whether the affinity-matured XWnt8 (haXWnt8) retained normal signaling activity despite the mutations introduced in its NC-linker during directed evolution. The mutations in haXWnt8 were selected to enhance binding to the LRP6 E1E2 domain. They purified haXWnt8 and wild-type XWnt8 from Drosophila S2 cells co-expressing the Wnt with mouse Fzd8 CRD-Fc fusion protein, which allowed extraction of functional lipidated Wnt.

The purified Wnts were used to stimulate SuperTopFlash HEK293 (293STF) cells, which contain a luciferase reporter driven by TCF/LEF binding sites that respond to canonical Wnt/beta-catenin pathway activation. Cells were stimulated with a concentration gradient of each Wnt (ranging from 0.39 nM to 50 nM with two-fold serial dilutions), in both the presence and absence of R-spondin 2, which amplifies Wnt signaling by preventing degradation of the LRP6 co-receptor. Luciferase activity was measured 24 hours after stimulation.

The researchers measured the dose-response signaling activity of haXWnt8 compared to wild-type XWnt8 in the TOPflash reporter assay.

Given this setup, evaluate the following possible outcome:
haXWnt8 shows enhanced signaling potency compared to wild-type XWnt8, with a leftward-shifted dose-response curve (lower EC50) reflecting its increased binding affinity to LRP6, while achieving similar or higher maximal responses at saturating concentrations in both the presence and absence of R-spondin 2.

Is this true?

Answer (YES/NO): YES